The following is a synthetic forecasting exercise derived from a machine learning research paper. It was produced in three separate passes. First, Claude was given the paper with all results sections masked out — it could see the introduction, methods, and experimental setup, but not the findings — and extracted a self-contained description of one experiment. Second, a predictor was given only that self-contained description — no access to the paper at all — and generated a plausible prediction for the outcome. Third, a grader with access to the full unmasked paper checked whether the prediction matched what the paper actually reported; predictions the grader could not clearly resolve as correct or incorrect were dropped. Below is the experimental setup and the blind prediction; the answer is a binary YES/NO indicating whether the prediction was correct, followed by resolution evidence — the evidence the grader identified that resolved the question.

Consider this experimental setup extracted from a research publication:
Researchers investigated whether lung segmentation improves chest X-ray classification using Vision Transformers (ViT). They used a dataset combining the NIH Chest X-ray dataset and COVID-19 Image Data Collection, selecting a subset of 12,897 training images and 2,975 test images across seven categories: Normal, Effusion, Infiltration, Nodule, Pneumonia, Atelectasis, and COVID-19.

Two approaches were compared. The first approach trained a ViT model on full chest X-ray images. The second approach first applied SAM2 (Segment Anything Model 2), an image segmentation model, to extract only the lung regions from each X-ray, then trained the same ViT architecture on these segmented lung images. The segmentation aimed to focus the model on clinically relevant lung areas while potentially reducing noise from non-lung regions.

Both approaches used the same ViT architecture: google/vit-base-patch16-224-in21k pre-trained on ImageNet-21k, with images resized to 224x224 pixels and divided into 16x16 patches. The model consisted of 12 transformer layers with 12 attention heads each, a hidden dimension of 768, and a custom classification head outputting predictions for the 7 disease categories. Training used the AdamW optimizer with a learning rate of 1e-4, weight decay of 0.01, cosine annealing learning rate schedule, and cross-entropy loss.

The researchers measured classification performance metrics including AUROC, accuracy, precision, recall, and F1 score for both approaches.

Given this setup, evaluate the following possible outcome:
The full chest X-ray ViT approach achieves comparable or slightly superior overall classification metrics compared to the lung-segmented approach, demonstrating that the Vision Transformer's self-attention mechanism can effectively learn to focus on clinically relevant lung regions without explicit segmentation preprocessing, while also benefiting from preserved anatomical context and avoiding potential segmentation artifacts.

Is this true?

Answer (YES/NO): YES